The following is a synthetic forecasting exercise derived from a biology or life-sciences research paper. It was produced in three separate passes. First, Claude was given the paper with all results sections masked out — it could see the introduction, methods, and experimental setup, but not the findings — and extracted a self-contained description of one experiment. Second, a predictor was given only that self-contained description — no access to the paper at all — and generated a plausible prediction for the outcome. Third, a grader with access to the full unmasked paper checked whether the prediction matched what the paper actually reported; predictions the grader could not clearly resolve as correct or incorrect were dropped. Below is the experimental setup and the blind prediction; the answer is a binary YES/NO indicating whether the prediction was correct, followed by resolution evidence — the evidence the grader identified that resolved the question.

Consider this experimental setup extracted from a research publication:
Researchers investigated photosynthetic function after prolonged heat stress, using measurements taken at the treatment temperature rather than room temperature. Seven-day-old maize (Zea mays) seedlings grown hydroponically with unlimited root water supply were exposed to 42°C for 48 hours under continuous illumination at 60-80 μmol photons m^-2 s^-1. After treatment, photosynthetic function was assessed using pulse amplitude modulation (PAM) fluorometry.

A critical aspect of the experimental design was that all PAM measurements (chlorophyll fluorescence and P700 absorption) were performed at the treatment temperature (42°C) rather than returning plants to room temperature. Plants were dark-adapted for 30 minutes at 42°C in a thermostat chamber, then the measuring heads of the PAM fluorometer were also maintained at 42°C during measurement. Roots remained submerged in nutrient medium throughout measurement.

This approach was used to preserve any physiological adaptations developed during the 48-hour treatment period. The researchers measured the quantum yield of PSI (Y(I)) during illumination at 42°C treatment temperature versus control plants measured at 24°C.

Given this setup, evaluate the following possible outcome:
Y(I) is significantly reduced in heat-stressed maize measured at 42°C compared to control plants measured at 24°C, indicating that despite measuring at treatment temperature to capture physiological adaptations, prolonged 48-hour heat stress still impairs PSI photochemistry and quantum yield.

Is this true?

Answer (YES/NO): NO